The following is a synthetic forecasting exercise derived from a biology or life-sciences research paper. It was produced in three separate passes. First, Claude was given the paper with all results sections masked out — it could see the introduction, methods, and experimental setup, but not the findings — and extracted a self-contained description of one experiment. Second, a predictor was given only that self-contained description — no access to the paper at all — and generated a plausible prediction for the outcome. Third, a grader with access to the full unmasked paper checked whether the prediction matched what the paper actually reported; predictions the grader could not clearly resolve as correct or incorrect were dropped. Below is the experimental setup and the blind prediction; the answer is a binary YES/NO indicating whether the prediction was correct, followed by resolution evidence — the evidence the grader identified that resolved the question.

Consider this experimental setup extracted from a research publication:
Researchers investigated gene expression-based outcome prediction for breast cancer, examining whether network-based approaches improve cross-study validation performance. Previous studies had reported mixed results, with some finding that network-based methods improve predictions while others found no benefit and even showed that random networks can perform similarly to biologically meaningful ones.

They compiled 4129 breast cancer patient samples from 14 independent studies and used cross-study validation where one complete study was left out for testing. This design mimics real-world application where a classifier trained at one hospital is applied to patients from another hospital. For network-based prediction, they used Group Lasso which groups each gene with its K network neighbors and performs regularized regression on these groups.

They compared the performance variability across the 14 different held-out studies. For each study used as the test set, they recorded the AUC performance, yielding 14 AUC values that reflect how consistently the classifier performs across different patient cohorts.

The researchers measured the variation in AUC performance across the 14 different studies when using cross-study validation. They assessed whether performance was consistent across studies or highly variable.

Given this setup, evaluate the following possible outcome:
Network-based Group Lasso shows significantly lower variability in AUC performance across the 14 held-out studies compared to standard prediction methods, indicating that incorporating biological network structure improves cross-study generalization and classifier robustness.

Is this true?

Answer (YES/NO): NO